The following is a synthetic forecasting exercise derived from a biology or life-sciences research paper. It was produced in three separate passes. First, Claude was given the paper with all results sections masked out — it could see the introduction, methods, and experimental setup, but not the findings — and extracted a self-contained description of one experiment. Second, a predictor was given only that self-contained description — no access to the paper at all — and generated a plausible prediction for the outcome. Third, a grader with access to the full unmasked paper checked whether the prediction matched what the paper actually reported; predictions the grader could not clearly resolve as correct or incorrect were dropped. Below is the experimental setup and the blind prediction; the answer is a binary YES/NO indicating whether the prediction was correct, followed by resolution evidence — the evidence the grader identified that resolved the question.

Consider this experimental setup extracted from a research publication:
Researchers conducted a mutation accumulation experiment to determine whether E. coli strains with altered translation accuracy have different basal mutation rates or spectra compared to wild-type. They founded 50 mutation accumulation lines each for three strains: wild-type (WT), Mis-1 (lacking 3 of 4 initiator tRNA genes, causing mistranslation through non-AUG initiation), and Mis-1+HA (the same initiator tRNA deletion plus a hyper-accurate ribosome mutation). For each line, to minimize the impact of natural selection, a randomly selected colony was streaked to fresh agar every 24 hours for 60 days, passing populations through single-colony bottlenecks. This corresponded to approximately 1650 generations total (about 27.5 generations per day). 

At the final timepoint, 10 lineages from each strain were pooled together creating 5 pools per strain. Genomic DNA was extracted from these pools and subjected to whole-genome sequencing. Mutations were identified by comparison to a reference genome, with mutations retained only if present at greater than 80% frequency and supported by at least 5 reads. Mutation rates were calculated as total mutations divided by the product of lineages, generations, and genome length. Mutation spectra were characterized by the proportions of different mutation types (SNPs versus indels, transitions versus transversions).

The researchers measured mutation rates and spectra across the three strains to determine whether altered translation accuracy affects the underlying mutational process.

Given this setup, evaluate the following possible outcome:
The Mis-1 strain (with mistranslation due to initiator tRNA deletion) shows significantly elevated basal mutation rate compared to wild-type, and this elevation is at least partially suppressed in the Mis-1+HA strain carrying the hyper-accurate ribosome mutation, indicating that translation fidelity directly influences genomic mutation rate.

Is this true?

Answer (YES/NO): NO